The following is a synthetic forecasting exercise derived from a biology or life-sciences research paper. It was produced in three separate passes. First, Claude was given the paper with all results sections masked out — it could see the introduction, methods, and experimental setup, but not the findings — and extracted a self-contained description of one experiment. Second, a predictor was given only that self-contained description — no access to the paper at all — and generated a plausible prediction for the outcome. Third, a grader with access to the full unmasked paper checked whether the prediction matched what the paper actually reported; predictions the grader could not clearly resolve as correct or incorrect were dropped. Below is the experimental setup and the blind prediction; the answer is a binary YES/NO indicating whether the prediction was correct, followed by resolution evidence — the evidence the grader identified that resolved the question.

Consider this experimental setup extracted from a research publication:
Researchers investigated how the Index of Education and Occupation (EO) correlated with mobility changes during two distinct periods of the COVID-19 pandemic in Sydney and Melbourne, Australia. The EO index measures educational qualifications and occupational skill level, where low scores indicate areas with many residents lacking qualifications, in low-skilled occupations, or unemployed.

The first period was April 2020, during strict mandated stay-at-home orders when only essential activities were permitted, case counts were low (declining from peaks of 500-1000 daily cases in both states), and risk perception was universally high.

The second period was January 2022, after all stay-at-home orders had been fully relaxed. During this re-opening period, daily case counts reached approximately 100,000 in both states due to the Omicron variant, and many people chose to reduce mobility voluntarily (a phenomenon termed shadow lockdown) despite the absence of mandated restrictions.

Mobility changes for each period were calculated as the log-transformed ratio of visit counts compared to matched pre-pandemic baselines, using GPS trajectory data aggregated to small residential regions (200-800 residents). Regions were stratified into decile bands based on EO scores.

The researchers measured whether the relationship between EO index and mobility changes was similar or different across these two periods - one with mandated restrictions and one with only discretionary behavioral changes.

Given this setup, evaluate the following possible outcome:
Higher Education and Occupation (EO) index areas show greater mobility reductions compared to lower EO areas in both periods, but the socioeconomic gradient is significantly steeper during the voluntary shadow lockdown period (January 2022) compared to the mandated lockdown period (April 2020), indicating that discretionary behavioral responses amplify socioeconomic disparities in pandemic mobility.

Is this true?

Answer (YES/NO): NO